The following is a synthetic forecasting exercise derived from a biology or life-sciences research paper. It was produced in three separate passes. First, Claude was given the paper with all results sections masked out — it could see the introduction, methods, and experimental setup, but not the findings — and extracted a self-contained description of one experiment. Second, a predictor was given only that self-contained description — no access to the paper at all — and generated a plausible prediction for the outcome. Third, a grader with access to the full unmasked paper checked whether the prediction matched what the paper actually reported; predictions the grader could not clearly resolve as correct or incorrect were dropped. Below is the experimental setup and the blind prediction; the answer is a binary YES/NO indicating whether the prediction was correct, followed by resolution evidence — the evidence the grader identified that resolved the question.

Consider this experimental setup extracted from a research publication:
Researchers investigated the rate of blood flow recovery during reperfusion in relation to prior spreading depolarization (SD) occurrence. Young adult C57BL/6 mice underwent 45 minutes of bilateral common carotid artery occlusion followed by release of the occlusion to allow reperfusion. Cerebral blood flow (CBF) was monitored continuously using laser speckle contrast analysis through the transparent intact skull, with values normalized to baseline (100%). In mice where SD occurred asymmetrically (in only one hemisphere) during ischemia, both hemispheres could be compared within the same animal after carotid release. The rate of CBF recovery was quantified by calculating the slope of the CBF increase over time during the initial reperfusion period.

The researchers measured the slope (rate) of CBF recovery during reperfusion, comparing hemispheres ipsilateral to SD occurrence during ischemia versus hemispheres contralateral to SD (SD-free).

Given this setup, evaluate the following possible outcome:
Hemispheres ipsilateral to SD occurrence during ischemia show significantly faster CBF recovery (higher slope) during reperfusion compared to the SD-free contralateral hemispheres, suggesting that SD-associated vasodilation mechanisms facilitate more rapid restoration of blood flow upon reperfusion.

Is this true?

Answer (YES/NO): NO